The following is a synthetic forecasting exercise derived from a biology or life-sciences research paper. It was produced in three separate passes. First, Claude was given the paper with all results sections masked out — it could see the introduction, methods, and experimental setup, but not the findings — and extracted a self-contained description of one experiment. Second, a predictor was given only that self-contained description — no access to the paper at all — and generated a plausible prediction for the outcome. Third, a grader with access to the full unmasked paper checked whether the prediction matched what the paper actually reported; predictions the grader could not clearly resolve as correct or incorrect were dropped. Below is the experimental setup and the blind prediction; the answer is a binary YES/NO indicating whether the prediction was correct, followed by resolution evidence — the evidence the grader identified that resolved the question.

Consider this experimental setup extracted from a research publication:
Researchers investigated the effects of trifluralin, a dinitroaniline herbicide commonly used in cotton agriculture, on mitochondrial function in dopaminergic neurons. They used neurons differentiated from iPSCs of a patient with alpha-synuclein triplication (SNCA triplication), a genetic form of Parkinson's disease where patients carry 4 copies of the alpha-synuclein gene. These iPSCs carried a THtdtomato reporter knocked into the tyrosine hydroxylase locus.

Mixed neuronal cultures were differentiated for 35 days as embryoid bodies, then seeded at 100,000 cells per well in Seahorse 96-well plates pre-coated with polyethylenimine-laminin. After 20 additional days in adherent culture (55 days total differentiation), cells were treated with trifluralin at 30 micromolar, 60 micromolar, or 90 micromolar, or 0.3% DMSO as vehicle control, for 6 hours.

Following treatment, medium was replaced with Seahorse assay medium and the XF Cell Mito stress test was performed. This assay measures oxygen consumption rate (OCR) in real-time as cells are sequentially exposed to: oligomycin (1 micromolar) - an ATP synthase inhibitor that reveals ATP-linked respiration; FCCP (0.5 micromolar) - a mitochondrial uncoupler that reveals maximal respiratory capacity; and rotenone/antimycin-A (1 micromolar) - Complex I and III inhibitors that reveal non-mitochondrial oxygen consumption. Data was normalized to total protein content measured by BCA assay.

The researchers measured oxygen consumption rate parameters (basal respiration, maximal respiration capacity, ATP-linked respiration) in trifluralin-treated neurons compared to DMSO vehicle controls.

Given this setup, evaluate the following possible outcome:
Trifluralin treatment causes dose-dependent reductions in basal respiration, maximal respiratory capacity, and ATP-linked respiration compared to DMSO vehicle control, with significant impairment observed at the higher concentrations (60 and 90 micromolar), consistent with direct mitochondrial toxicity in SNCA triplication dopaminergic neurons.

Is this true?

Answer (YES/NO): NO